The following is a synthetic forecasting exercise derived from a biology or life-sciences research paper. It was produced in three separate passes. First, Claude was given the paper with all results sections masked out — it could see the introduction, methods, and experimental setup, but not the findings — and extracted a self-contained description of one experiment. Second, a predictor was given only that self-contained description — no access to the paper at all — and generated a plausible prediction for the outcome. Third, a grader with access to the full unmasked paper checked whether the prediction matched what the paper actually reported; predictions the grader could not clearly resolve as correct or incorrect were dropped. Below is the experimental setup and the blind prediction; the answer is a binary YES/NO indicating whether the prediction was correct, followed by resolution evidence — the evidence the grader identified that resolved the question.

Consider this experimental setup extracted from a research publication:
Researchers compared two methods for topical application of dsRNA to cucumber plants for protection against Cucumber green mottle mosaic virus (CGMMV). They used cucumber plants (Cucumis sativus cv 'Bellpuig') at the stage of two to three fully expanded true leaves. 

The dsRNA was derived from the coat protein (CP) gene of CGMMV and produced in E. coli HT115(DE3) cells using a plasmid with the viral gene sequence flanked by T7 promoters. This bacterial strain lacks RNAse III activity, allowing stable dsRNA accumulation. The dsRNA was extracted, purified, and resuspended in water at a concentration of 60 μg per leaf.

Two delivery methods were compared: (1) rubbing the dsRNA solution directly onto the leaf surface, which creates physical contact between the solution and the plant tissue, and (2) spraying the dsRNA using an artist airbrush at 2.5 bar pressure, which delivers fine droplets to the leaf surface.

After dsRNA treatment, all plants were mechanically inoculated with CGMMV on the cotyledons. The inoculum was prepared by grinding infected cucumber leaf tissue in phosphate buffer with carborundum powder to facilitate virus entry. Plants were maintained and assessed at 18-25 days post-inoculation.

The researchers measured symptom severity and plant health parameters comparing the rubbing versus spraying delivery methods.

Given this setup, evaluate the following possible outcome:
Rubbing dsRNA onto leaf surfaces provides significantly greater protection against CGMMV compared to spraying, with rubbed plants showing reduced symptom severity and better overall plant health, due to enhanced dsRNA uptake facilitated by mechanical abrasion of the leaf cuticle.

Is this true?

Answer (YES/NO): NO